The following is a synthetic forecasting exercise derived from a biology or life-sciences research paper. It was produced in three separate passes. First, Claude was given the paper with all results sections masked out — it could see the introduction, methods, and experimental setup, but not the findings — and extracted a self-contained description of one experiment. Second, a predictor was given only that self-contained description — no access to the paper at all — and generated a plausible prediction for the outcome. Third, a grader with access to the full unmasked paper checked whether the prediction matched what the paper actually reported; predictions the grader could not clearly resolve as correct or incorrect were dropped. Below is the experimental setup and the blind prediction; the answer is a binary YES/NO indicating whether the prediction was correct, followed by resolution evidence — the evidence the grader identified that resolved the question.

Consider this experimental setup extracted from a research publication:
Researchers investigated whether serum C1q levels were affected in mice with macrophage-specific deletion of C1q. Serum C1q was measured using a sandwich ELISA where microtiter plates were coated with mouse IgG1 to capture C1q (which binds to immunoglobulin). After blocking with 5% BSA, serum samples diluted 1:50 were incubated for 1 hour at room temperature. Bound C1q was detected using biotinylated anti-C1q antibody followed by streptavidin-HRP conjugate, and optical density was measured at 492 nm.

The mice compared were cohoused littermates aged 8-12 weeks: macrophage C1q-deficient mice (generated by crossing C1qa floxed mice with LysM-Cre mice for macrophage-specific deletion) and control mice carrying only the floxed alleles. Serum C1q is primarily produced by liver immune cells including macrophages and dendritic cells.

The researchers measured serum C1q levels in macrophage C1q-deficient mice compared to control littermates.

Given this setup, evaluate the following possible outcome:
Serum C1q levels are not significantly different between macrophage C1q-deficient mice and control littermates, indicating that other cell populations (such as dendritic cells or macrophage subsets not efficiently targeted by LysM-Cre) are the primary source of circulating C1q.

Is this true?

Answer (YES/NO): NO